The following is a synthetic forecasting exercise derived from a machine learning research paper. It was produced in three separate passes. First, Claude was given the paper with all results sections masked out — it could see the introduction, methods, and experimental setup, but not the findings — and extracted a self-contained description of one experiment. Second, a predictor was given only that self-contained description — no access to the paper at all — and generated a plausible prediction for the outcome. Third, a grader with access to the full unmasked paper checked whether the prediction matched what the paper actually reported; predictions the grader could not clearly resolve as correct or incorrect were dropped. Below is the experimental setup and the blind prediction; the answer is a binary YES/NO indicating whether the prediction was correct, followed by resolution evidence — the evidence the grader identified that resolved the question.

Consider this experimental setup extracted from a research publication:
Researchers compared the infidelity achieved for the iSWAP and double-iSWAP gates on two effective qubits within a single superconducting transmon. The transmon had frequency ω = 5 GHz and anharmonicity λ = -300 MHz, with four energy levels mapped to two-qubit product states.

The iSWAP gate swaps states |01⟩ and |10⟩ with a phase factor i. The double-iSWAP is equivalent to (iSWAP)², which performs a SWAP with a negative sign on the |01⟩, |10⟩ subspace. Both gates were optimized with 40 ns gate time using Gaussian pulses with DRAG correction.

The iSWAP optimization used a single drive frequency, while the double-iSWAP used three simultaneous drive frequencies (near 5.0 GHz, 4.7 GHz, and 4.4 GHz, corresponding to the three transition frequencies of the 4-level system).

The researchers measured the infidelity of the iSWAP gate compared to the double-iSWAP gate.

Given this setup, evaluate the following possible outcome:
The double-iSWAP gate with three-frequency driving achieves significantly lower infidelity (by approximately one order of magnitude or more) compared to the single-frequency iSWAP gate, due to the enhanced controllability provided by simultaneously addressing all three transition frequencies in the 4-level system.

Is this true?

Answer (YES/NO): NO